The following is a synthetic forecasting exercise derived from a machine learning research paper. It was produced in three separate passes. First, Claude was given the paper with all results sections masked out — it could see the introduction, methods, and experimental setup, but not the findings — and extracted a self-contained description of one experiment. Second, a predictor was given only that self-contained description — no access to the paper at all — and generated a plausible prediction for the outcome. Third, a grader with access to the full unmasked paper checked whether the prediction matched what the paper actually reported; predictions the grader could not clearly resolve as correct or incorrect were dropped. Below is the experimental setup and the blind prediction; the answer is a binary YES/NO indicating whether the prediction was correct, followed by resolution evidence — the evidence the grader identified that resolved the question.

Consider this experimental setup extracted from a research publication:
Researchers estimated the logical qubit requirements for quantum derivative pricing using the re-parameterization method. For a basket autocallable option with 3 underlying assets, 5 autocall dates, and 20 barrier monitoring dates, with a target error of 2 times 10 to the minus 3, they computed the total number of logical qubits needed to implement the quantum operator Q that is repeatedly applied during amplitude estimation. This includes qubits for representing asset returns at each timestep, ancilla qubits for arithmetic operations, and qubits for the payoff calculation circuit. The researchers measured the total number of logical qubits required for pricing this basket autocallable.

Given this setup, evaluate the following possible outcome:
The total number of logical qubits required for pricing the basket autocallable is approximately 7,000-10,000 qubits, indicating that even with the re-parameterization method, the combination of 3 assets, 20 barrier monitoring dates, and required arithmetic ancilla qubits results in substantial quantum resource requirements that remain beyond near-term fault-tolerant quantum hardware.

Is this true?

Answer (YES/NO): YES